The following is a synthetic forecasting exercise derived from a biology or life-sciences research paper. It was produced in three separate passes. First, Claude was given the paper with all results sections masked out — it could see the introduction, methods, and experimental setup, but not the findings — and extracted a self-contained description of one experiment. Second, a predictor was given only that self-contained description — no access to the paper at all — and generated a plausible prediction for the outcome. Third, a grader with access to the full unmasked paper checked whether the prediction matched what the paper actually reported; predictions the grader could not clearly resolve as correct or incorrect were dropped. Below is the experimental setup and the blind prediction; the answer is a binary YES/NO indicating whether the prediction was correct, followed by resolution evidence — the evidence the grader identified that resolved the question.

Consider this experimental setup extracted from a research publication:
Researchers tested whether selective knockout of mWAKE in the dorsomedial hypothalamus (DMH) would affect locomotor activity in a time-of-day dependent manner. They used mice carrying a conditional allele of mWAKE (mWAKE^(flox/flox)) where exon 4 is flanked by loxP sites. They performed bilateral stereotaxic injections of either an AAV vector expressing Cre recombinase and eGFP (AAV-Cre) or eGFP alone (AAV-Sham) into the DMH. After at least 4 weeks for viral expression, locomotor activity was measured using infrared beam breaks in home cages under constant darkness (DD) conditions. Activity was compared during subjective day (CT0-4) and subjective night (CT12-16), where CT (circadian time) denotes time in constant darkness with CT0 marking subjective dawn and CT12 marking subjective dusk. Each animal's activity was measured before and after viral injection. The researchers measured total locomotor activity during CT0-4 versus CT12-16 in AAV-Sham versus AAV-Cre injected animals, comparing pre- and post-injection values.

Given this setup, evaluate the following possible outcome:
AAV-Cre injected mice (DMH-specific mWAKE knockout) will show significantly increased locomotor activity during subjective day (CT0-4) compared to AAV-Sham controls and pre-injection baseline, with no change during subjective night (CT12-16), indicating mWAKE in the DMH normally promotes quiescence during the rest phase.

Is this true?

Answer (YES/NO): NO